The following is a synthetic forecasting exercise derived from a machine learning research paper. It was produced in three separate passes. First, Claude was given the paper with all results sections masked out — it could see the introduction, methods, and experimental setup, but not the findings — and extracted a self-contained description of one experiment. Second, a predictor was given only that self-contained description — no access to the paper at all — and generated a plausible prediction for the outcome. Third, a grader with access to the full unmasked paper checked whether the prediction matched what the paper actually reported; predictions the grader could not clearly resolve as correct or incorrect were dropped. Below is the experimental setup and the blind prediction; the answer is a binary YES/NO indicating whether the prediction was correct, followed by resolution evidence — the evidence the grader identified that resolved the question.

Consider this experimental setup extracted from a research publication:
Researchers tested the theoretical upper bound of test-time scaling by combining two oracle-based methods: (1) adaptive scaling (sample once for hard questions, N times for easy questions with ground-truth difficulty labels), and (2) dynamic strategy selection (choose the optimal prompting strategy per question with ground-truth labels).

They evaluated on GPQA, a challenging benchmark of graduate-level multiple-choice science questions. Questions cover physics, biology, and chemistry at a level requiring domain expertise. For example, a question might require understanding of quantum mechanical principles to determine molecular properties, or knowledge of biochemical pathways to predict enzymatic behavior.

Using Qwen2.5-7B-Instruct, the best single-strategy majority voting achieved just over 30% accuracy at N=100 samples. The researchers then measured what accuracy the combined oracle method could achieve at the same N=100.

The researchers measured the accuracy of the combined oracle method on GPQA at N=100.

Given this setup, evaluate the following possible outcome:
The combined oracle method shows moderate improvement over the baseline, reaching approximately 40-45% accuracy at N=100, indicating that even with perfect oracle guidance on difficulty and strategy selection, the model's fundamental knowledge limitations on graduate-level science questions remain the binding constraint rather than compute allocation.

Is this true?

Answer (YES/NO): NO